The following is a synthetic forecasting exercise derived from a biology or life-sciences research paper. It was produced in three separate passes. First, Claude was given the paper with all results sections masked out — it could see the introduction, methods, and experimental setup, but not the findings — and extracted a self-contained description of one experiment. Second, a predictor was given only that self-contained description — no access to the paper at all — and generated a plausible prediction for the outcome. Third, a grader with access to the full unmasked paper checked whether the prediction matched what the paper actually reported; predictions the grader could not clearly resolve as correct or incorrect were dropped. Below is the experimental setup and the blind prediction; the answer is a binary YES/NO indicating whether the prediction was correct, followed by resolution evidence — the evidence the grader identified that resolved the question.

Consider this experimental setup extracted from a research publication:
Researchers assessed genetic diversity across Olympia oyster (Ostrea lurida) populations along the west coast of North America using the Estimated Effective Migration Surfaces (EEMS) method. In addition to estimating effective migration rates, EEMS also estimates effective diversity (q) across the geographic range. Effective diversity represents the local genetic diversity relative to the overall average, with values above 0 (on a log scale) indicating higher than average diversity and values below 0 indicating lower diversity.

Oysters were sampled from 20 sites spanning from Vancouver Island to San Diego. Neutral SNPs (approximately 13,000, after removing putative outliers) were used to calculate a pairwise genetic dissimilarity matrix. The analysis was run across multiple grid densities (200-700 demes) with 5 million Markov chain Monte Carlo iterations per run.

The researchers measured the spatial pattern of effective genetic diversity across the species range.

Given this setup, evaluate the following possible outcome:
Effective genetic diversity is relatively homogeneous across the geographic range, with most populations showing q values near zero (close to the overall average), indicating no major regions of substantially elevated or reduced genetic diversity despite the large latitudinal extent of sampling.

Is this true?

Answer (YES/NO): NO